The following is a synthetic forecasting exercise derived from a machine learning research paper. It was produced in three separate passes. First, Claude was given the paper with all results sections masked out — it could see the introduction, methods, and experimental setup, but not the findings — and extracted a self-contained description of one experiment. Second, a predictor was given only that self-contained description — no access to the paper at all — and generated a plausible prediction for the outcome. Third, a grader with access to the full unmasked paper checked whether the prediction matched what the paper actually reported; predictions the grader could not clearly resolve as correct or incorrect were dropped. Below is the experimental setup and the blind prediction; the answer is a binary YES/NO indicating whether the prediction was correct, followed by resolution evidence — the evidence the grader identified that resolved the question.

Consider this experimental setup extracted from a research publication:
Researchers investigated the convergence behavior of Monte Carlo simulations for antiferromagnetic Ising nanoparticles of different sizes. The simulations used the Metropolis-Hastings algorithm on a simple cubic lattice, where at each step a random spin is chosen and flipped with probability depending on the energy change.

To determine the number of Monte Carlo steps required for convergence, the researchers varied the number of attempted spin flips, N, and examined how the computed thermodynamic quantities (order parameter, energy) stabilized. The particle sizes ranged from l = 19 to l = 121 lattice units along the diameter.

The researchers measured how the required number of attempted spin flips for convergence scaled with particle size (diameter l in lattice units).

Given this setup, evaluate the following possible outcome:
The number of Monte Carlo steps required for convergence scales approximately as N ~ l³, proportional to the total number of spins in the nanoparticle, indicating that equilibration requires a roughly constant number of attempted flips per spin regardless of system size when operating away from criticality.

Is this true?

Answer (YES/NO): NO